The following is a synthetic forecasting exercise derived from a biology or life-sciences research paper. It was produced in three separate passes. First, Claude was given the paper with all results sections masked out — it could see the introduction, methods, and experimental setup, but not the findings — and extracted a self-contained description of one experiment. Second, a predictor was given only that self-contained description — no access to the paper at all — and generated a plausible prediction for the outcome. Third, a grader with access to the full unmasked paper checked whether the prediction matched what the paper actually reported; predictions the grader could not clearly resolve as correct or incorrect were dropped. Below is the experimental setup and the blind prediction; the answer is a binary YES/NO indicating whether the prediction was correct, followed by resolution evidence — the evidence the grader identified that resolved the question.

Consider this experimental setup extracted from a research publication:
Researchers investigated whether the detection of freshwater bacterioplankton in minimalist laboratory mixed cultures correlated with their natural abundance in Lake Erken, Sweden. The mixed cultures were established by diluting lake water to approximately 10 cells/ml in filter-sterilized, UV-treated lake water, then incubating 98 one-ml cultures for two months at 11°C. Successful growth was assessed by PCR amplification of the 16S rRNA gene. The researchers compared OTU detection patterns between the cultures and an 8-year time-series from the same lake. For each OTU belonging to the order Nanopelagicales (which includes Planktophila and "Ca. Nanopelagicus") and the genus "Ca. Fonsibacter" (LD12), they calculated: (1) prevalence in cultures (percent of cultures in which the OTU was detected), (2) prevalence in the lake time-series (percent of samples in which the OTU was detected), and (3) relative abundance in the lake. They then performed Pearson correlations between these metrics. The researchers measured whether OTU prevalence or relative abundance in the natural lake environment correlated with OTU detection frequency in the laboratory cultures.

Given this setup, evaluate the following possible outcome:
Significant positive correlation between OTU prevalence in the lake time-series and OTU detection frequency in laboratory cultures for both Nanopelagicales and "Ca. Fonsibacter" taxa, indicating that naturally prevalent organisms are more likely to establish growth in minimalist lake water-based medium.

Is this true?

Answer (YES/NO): NO